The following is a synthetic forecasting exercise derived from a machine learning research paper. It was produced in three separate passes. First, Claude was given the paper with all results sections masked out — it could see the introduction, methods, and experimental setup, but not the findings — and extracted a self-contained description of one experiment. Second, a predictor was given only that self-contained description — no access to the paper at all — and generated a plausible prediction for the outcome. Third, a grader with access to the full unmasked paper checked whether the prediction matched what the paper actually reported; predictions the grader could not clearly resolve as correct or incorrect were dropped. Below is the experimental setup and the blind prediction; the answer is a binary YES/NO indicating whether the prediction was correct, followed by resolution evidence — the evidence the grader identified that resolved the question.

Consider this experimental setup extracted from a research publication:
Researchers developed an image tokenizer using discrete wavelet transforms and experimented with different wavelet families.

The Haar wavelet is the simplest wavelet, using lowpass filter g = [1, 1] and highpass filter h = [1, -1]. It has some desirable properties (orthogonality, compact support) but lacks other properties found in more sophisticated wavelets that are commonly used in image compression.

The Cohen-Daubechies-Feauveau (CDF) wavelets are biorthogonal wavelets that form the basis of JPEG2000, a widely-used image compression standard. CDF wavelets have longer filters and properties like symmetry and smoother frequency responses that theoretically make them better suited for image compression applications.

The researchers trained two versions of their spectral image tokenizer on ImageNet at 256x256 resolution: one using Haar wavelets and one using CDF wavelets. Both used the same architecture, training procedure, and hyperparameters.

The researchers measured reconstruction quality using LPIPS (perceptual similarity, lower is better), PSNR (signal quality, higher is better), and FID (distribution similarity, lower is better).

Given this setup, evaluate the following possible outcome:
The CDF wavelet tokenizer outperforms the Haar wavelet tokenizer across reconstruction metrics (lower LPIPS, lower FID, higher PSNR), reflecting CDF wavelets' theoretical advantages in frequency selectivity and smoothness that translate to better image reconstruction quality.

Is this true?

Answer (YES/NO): NO